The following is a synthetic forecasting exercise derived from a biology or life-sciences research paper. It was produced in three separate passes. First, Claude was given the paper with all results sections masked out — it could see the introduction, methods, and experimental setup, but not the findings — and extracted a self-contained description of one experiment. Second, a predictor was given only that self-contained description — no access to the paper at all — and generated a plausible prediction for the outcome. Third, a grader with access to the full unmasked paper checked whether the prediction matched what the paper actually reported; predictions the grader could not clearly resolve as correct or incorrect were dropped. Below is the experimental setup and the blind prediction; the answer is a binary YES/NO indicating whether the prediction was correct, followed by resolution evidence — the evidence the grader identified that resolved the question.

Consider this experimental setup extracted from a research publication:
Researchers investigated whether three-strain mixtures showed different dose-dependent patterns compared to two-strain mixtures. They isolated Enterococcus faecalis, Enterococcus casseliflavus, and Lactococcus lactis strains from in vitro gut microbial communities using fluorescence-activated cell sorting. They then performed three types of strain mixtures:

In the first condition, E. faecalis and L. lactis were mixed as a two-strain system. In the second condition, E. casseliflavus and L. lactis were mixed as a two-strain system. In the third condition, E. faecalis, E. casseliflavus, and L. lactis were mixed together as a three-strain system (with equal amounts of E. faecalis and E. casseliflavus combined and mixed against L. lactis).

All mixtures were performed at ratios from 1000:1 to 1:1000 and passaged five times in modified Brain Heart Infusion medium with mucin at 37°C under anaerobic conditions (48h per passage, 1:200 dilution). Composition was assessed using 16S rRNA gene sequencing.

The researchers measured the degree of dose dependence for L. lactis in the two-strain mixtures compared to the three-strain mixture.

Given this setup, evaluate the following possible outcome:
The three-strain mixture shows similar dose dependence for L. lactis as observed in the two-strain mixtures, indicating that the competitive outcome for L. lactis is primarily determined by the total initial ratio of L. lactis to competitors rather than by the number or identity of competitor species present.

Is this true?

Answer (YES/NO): NO